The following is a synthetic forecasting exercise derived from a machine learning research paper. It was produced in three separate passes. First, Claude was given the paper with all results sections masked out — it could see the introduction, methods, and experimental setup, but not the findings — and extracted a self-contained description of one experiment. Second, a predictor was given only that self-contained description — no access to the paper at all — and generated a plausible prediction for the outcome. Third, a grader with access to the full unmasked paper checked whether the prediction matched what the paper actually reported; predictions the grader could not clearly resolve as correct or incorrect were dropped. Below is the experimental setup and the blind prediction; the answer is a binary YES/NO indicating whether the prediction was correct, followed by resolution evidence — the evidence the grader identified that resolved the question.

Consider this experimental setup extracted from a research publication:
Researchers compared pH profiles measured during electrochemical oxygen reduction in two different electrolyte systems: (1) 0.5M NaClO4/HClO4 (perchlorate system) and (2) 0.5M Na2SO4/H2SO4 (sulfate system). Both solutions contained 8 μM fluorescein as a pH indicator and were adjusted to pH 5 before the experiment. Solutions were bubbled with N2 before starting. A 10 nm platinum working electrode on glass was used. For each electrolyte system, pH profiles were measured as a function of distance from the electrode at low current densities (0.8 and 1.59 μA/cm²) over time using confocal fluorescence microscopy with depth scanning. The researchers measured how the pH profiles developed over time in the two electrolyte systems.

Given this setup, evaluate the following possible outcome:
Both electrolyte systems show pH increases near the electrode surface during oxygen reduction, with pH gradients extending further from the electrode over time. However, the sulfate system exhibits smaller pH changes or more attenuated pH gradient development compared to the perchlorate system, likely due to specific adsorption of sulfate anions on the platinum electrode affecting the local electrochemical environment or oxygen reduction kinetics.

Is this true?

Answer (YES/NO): NO